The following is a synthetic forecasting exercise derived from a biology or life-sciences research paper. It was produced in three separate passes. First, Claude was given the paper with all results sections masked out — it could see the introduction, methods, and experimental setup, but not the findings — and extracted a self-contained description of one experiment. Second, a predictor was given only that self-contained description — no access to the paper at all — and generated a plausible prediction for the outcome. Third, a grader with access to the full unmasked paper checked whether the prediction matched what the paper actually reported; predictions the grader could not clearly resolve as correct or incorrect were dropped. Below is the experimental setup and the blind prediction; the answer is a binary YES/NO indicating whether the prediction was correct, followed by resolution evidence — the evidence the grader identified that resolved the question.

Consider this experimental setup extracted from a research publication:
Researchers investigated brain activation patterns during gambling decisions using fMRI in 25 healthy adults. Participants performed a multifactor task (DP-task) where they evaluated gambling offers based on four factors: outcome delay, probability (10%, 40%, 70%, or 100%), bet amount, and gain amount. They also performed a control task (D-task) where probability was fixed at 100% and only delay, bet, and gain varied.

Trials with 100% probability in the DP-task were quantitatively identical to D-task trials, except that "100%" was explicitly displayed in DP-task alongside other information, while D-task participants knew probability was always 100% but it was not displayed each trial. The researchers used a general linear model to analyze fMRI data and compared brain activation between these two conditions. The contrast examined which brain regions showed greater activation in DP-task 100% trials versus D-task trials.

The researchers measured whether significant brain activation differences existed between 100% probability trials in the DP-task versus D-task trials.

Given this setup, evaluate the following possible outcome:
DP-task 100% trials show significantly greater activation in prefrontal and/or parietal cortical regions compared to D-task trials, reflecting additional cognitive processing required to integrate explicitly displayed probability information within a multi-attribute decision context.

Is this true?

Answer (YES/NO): YES